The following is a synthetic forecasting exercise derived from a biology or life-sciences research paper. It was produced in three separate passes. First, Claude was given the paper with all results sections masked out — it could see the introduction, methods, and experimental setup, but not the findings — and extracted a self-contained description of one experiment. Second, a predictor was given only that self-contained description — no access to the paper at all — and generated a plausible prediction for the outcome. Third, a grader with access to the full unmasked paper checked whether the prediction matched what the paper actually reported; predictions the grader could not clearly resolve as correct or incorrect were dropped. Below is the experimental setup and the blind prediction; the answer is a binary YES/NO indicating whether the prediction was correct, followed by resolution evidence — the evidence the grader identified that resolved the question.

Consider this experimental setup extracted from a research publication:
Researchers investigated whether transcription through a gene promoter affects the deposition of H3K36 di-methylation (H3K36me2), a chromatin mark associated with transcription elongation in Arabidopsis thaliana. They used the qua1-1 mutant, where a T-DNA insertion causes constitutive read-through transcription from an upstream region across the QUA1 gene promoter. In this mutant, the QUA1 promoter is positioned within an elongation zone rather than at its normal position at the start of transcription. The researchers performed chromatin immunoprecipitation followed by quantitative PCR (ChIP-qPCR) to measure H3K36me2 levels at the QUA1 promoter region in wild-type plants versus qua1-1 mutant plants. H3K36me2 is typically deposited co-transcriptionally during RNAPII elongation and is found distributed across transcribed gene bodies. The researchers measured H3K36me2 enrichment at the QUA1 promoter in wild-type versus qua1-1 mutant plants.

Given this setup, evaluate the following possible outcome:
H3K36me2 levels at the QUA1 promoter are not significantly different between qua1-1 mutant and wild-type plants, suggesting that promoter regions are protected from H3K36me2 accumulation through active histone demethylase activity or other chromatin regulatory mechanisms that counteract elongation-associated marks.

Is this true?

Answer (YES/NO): NO